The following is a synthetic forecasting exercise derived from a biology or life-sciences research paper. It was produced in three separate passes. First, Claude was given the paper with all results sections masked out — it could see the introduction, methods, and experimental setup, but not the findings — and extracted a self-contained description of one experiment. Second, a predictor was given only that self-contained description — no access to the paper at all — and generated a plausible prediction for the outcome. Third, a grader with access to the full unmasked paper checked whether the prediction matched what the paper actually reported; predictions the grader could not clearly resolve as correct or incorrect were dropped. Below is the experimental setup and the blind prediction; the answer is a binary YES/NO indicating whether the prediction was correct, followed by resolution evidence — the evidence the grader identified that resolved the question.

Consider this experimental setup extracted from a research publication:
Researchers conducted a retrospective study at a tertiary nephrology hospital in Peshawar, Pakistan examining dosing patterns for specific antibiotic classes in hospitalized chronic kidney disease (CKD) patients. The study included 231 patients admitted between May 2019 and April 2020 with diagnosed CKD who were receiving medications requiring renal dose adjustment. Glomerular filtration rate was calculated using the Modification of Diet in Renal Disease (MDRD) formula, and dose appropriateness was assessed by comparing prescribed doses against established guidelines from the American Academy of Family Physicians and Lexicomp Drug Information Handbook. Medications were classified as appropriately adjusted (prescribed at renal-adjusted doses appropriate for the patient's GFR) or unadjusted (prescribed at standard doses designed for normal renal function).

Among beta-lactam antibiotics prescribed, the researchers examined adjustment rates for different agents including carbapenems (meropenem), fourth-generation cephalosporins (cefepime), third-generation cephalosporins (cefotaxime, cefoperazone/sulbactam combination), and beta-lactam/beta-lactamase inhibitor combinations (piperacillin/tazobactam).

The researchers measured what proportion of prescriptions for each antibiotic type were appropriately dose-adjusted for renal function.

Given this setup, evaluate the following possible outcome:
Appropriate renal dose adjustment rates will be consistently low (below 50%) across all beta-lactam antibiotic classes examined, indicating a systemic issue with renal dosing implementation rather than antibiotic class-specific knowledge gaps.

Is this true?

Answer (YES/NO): NO